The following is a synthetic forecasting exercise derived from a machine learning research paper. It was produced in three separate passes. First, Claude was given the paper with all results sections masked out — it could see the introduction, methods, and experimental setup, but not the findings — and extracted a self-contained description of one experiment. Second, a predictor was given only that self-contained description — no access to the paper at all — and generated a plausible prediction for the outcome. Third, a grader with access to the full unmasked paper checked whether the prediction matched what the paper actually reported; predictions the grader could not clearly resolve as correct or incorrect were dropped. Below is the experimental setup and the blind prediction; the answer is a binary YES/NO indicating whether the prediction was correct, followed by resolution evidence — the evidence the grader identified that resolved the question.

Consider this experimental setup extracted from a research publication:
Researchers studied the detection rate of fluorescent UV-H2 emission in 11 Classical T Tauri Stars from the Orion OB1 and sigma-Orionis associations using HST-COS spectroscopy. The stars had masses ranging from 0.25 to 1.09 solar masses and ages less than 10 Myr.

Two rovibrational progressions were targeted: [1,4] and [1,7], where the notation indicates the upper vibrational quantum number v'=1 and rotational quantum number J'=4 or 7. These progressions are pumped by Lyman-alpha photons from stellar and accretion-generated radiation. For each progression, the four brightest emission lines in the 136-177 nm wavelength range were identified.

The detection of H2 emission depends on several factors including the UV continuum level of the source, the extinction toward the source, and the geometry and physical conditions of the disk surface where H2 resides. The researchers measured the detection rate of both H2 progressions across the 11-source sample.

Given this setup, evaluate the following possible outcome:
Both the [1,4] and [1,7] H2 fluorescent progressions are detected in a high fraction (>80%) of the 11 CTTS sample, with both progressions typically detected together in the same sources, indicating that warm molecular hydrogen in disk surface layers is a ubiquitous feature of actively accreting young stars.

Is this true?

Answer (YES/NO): YES